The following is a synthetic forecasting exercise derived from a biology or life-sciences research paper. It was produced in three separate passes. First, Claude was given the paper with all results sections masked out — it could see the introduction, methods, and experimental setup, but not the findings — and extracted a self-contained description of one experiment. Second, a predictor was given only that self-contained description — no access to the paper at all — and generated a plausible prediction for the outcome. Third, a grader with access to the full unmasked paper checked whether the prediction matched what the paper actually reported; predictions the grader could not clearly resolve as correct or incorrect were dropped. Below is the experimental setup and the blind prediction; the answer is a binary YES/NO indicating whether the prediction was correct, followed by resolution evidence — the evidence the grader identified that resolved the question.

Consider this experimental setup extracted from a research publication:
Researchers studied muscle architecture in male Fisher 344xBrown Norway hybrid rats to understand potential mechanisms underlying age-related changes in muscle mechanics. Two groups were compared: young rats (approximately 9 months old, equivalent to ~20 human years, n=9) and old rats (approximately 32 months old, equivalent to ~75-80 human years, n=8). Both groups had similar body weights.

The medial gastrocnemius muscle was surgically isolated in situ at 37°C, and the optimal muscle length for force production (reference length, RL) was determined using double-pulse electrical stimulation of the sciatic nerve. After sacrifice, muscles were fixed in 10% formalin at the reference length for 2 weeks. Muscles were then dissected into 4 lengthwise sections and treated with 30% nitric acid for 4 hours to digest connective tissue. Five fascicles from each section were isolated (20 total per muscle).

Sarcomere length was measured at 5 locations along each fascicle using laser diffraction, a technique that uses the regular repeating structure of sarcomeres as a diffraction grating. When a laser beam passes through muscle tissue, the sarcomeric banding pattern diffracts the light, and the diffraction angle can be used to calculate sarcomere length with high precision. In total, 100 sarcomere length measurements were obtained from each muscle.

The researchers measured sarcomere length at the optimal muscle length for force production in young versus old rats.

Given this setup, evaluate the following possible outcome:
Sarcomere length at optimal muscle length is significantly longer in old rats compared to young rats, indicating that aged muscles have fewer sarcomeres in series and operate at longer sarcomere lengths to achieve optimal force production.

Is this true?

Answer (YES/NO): NO